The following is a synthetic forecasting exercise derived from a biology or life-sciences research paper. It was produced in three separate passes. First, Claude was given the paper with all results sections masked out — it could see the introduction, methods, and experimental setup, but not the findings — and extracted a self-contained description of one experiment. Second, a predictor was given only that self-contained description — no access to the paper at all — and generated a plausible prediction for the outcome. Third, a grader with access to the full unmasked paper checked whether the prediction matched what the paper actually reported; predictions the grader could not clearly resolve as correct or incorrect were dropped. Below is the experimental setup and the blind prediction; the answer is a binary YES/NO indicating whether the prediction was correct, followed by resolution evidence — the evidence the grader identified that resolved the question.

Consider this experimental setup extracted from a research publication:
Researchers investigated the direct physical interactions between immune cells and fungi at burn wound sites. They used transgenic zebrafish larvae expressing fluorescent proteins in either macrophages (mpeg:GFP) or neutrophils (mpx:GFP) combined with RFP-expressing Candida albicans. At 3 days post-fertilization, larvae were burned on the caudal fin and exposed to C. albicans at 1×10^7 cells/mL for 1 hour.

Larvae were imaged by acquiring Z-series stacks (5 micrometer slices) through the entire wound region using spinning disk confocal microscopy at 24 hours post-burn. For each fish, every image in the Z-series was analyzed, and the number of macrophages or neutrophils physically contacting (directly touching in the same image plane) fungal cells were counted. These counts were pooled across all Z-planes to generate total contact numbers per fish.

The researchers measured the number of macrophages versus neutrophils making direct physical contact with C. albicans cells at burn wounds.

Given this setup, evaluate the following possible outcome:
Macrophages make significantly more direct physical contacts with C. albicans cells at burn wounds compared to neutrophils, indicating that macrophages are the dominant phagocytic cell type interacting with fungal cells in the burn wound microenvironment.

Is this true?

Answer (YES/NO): YES